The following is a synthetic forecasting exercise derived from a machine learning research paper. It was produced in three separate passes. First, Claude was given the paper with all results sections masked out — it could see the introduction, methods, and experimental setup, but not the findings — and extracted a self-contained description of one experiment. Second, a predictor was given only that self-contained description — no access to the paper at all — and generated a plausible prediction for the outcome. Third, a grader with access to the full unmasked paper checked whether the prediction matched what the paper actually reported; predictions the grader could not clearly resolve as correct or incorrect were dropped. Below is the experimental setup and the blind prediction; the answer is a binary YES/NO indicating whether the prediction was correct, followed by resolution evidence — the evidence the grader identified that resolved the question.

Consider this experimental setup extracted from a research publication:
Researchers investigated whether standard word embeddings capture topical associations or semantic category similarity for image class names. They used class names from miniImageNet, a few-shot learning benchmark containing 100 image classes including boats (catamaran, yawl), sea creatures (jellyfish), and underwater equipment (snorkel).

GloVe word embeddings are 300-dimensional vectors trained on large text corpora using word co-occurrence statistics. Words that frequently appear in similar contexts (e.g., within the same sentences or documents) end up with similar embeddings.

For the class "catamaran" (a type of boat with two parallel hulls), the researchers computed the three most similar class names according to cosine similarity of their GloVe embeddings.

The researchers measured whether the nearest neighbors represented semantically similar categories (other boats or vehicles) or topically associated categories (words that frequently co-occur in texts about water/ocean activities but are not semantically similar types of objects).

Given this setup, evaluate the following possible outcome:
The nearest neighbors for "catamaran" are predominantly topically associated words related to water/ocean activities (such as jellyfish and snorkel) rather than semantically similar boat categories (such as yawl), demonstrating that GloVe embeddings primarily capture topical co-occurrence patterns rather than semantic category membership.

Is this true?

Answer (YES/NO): NO